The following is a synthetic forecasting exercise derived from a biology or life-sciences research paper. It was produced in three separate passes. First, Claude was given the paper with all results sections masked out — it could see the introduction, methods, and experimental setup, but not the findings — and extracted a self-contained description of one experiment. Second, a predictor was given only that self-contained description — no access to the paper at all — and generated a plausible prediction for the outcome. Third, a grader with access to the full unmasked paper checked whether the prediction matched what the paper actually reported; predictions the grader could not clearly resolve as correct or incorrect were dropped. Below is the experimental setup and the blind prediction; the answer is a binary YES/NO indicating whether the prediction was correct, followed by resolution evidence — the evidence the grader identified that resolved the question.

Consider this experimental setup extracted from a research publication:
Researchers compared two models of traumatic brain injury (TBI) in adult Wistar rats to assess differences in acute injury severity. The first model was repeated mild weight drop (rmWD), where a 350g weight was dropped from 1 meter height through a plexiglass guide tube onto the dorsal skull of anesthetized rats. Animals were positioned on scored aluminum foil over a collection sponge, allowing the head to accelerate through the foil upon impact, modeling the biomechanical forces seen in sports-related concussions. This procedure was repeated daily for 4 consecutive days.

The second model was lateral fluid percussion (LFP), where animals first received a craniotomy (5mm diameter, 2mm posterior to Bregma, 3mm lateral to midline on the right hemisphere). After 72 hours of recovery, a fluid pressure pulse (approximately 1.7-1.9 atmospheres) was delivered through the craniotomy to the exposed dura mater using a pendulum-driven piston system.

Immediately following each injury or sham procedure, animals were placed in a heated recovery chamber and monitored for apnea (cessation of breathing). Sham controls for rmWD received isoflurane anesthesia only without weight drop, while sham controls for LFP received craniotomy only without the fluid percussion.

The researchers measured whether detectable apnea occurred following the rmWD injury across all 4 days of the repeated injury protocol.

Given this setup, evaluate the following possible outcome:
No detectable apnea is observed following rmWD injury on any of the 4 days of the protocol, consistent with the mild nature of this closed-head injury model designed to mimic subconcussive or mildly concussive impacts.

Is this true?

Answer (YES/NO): YES